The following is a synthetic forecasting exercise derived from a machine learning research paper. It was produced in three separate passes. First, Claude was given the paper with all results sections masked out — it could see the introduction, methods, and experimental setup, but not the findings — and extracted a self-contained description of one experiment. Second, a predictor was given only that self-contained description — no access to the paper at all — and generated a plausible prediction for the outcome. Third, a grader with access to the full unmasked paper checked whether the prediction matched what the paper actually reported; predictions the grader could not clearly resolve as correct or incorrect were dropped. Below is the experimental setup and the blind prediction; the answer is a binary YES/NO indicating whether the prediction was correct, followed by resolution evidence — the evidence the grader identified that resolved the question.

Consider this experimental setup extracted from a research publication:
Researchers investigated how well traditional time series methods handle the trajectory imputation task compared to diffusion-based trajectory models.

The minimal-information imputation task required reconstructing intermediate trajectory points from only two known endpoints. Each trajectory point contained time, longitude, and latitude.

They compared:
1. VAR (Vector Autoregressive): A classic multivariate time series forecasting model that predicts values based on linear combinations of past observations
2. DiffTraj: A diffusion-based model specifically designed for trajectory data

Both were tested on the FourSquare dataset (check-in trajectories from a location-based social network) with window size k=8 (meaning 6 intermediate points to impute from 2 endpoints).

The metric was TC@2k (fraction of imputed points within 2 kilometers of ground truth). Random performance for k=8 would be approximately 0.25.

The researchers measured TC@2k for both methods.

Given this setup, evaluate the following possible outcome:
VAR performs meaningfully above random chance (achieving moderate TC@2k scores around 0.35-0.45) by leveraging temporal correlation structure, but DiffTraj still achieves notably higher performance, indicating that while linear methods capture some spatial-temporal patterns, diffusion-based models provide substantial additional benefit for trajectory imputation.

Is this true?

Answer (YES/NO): NO